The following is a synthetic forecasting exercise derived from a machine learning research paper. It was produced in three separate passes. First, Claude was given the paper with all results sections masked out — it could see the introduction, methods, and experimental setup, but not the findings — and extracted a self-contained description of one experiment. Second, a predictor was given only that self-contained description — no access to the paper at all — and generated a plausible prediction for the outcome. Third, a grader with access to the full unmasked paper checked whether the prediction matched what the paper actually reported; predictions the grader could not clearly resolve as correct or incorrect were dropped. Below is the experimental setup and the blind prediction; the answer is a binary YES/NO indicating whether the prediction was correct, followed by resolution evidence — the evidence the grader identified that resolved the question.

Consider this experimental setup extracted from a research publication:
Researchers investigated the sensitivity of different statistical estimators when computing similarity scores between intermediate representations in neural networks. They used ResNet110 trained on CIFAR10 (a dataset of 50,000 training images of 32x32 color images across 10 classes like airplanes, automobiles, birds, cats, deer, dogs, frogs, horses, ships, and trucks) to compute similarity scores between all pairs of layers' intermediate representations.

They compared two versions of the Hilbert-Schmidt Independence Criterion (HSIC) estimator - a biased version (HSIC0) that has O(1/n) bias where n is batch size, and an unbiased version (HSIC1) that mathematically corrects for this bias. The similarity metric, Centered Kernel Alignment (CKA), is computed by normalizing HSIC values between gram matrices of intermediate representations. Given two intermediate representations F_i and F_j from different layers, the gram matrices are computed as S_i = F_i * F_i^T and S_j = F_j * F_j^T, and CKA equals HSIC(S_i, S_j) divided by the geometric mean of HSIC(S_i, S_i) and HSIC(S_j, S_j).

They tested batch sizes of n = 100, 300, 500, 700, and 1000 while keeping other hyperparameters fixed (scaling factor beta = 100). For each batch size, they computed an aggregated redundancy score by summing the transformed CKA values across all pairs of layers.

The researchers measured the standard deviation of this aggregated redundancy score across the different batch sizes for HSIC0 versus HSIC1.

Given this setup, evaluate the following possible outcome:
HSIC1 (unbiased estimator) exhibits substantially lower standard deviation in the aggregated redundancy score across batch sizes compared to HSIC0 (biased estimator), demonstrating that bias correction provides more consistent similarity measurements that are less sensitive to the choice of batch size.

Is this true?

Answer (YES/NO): YES